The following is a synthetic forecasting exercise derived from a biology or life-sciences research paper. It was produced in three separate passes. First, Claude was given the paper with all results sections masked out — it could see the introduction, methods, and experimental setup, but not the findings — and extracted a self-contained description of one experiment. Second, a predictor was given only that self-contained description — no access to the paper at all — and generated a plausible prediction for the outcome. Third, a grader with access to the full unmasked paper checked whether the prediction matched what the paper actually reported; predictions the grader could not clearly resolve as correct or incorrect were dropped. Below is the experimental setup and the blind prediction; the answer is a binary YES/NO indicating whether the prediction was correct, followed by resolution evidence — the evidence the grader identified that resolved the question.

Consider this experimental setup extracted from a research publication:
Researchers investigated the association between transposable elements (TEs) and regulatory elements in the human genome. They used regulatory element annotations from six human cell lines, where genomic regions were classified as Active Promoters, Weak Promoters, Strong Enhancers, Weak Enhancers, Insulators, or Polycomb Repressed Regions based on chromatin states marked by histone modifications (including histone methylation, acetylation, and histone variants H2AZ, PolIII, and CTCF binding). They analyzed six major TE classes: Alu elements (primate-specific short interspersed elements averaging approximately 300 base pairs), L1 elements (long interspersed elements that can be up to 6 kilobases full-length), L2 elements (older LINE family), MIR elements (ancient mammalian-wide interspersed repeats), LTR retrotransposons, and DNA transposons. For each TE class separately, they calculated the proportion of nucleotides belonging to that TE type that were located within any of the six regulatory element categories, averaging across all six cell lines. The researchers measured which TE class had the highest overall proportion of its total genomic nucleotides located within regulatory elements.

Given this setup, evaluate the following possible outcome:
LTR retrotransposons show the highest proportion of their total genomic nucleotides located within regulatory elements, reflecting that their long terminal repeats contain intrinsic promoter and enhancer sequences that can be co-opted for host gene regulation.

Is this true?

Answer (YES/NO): NO